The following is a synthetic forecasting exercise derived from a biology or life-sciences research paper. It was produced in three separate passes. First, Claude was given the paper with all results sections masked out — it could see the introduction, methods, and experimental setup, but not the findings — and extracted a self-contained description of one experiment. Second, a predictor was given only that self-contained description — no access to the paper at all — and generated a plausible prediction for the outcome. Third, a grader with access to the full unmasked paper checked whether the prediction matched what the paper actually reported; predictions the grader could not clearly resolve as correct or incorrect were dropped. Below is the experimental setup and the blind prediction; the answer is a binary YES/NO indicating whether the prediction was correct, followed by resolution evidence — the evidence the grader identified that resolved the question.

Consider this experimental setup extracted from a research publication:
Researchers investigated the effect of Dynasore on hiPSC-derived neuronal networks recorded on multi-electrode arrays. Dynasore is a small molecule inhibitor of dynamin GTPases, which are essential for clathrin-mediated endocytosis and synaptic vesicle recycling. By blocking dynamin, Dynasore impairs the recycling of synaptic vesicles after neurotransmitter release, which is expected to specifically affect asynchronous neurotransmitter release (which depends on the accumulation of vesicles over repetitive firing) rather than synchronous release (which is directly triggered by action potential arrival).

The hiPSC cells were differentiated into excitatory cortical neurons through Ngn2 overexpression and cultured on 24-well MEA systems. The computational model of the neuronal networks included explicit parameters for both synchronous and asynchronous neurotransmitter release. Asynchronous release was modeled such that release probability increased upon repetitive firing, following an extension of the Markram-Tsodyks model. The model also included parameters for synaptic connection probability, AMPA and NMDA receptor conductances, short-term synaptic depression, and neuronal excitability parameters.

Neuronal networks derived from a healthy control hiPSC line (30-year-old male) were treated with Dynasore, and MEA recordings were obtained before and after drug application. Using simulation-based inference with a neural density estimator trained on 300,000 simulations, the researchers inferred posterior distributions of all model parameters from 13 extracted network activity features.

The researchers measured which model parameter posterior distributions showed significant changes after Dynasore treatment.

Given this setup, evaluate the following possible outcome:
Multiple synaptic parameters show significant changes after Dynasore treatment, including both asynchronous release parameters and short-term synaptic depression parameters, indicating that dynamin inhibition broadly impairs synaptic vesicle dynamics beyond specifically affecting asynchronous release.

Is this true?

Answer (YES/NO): NO